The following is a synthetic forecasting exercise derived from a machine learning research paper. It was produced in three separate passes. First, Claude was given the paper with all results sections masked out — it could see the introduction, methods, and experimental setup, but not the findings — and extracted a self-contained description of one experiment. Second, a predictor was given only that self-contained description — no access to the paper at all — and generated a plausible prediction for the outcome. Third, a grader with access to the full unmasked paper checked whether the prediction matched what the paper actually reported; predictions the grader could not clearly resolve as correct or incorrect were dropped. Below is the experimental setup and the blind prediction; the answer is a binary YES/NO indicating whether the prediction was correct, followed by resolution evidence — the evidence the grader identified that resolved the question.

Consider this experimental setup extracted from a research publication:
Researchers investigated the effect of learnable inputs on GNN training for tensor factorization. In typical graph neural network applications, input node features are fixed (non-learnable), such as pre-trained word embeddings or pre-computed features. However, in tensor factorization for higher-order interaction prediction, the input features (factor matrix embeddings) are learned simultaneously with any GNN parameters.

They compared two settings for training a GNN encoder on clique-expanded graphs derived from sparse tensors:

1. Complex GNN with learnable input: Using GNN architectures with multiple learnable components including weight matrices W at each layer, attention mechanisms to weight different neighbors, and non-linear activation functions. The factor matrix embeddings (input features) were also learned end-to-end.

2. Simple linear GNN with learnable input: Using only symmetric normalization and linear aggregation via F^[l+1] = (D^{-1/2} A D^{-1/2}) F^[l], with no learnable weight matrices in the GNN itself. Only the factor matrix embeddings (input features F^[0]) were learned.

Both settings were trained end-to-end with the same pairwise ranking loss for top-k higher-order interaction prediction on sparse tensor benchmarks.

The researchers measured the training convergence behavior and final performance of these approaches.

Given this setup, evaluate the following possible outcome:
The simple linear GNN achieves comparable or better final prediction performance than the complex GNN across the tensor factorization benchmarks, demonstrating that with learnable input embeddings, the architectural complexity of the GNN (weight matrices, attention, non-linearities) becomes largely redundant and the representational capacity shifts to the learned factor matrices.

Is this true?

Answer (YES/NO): YES